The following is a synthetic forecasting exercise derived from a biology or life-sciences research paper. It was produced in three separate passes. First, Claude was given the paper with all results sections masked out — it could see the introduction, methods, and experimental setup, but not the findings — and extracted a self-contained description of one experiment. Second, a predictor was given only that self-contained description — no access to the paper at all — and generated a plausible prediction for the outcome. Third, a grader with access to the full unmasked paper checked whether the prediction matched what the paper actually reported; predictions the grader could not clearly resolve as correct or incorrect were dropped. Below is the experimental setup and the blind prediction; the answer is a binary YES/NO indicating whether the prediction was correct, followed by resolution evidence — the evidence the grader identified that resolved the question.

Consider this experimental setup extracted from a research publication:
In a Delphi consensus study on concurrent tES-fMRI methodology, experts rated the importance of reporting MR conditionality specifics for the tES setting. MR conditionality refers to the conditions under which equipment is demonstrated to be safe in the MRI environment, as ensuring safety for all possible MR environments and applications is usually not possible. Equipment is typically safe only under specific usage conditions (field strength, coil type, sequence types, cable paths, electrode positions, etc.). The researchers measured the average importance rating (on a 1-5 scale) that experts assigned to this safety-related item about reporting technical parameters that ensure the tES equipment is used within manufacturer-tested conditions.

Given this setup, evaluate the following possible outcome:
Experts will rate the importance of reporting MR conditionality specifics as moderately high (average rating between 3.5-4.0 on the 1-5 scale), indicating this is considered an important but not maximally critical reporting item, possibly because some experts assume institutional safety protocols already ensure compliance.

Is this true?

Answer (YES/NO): NO